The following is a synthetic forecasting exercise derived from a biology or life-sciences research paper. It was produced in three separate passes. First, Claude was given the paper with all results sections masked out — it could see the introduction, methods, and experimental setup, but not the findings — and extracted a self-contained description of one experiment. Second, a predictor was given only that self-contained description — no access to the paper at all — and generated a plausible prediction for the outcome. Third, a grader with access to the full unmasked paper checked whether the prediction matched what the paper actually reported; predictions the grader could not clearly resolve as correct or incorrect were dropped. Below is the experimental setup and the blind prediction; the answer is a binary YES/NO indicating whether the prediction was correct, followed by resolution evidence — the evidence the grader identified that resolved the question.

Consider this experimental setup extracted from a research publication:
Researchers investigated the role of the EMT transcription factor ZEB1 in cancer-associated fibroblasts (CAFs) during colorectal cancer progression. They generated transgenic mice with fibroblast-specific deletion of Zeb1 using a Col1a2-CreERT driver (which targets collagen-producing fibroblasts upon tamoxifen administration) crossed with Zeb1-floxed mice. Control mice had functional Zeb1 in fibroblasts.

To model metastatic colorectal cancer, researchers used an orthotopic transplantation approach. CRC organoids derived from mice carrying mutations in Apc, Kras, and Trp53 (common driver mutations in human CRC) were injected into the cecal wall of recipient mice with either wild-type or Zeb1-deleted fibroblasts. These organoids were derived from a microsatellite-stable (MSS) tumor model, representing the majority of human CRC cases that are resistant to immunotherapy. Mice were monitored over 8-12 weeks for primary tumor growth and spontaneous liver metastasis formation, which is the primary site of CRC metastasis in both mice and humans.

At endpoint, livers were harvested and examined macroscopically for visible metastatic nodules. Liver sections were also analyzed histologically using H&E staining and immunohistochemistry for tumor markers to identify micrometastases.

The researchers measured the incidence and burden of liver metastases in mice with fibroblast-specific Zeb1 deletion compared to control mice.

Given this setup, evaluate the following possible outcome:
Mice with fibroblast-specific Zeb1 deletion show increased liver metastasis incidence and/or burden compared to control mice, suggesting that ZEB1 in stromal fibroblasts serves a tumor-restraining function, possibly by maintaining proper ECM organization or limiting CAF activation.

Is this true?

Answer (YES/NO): NO